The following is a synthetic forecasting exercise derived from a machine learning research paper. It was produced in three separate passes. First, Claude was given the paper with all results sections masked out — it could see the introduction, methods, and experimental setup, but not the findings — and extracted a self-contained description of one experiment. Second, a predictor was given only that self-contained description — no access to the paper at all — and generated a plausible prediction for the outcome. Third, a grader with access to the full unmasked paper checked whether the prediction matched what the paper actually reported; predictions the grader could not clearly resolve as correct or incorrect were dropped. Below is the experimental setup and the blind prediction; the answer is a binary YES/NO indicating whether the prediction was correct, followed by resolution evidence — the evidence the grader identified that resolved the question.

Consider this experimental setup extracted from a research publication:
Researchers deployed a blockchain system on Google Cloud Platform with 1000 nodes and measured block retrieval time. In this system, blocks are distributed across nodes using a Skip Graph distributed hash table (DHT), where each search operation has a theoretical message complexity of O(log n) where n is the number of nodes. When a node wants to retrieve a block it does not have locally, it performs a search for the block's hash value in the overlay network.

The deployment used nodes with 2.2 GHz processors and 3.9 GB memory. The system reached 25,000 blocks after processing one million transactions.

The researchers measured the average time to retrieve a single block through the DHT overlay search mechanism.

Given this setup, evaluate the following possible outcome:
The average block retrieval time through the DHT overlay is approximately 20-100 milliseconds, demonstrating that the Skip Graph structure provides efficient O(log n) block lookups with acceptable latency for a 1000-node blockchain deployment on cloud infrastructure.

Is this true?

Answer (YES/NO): NO